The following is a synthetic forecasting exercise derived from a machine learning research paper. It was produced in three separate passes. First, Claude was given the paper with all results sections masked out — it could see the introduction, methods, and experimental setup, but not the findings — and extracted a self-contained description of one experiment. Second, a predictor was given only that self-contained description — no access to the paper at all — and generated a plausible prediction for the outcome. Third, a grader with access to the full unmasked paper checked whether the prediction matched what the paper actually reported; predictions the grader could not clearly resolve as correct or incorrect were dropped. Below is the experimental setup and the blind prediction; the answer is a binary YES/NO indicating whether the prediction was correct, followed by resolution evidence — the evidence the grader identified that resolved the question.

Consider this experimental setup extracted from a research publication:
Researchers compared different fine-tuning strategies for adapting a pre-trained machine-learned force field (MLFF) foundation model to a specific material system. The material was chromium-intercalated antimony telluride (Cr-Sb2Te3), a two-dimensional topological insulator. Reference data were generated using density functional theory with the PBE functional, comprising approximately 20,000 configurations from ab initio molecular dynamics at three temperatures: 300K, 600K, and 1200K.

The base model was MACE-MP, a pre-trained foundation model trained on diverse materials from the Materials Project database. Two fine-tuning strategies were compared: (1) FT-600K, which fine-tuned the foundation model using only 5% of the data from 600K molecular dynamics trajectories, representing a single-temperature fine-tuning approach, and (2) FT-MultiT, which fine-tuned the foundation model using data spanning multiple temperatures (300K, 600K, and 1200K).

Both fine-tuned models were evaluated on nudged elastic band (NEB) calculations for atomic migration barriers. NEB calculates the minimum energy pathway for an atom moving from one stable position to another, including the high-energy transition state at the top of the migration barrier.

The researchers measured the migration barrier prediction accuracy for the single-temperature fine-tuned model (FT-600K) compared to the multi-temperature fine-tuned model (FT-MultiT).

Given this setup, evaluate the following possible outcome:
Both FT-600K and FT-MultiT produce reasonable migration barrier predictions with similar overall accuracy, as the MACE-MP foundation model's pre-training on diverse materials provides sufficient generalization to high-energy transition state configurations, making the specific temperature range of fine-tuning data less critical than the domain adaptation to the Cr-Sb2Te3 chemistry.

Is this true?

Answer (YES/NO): NO